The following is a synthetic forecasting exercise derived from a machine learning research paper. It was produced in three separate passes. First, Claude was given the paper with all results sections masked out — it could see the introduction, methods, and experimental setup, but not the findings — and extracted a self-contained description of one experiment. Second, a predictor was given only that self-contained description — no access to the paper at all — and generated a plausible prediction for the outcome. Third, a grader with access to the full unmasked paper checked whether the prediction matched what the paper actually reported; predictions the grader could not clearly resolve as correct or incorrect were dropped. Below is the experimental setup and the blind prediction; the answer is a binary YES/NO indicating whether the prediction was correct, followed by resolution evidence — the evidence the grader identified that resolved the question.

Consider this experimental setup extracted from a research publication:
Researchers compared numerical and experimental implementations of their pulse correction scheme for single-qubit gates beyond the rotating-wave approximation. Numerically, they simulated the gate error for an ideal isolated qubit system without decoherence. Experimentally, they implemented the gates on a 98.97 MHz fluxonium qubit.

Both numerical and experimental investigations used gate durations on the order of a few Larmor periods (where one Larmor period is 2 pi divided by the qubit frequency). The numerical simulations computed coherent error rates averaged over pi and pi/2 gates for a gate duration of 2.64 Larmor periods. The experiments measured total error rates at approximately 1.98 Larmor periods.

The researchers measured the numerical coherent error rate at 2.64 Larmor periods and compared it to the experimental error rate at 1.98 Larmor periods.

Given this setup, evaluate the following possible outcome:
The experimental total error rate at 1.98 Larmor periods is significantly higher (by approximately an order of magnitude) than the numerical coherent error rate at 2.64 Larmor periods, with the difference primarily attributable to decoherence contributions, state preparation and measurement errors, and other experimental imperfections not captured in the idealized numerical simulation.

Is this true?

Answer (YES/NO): NO